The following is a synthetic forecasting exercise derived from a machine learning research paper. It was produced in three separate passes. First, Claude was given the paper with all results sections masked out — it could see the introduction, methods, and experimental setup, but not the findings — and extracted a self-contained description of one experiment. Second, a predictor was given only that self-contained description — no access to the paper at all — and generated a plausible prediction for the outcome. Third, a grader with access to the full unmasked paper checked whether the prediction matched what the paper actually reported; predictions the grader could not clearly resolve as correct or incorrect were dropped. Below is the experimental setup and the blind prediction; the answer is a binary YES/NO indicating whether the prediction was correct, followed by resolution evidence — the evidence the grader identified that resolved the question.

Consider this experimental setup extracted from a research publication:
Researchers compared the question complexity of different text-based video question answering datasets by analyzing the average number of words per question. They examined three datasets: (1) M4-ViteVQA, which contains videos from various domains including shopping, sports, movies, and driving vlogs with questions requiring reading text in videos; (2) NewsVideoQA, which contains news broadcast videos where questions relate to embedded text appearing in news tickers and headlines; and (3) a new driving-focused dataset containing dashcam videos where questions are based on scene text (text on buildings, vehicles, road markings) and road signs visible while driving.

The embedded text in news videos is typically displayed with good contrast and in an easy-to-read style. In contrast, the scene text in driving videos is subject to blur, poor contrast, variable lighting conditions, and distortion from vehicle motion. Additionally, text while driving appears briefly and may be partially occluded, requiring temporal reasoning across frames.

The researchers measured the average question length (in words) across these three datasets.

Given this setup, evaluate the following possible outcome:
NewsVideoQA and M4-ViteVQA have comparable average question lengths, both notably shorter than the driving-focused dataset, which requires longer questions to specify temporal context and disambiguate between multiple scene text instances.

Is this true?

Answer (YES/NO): YES